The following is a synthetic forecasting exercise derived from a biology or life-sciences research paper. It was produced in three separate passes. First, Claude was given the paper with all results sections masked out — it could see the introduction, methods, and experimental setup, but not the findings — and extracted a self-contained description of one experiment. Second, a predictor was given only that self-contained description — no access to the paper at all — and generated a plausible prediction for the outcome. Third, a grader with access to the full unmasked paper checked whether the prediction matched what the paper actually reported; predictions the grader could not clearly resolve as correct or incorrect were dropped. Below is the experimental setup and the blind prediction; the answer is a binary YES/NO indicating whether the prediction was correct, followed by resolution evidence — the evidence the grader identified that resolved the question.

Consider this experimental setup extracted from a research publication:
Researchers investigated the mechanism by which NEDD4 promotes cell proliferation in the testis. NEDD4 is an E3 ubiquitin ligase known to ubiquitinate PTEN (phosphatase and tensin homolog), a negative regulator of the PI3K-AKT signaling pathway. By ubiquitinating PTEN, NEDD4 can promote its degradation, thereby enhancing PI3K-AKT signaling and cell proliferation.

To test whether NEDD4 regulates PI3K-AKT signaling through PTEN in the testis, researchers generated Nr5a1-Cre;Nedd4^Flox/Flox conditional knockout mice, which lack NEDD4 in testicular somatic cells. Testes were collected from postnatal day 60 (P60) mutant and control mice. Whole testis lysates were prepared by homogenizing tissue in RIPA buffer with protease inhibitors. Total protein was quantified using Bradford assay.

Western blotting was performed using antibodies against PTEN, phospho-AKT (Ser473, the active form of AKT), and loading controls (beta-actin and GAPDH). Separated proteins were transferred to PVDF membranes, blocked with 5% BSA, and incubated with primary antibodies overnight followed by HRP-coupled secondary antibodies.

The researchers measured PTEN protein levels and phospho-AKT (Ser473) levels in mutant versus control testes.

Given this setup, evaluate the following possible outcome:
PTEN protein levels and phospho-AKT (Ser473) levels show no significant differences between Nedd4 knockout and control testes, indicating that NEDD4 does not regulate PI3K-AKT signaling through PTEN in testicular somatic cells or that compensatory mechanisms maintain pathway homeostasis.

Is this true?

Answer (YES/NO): NO